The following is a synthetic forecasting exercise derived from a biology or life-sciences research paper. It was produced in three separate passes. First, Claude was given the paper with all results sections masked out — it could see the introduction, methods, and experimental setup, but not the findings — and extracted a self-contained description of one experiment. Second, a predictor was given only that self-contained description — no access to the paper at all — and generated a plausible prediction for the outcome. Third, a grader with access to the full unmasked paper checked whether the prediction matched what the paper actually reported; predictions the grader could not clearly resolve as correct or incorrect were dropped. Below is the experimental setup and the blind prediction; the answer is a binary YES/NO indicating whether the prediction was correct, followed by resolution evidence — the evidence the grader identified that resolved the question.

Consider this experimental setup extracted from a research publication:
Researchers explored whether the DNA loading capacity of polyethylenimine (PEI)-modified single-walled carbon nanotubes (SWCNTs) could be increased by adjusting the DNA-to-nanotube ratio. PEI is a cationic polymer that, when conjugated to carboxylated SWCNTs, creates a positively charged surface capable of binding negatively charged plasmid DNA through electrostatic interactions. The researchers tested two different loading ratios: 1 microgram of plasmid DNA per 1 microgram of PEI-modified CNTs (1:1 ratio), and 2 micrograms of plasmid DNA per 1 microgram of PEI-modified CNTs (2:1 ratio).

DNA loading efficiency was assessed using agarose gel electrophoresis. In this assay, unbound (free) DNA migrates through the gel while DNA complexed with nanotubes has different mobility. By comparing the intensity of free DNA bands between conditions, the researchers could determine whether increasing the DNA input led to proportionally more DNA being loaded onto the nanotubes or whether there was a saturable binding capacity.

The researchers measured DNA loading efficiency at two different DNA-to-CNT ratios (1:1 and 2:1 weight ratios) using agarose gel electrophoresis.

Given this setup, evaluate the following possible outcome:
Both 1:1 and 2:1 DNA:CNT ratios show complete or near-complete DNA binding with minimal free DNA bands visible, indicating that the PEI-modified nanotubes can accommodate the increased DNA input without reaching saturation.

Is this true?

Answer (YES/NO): NO